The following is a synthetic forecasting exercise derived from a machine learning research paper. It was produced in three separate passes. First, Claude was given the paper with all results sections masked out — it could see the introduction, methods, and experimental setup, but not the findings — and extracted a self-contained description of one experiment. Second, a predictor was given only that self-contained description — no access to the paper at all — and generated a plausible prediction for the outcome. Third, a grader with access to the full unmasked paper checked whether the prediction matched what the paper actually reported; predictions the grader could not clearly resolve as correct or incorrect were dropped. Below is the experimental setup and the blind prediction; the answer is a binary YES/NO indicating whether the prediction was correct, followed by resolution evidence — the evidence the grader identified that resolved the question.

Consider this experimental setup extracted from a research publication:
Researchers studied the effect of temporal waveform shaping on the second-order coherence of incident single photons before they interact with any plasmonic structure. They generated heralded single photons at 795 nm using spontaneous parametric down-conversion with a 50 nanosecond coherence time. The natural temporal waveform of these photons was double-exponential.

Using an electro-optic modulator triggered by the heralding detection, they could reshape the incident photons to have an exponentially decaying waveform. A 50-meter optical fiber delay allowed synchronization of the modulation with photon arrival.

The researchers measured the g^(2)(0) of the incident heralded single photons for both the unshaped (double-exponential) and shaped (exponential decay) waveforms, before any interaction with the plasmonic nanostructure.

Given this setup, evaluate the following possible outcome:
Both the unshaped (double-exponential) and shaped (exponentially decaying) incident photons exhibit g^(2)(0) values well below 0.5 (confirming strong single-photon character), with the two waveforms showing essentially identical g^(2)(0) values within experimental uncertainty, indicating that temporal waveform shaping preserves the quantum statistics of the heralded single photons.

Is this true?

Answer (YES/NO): YES